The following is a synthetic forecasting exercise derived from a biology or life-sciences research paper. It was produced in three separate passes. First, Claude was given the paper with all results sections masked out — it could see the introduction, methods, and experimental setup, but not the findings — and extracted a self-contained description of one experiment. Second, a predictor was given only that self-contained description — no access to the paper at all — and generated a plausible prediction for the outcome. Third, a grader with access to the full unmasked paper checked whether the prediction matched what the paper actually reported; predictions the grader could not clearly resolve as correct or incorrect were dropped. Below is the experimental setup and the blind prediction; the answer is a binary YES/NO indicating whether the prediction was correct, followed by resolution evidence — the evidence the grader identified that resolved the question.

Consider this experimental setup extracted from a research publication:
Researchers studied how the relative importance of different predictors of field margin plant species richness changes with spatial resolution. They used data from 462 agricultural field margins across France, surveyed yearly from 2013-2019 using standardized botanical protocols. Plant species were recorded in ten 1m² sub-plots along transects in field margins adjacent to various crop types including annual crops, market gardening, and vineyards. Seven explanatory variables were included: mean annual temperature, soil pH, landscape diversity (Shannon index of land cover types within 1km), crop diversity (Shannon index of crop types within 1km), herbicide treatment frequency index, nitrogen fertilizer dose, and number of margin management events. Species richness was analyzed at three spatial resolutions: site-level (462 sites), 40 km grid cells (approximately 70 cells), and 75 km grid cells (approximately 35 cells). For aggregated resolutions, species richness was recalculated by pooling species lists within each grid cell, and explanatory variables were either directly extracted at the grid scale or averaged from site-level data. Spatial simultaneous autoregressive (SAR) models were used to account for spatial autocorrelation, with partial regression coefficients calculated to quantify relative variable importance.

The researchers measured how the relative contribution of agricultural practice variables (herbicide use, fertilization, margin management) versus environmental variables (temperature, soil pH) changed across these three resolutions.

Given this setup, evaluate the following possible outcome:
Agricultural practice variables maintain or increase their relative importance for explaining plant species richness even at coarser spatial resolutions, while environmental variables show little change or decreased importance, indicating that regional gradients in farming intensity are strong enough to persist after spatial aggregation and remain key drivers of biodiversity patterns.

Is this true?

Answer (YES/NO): NO